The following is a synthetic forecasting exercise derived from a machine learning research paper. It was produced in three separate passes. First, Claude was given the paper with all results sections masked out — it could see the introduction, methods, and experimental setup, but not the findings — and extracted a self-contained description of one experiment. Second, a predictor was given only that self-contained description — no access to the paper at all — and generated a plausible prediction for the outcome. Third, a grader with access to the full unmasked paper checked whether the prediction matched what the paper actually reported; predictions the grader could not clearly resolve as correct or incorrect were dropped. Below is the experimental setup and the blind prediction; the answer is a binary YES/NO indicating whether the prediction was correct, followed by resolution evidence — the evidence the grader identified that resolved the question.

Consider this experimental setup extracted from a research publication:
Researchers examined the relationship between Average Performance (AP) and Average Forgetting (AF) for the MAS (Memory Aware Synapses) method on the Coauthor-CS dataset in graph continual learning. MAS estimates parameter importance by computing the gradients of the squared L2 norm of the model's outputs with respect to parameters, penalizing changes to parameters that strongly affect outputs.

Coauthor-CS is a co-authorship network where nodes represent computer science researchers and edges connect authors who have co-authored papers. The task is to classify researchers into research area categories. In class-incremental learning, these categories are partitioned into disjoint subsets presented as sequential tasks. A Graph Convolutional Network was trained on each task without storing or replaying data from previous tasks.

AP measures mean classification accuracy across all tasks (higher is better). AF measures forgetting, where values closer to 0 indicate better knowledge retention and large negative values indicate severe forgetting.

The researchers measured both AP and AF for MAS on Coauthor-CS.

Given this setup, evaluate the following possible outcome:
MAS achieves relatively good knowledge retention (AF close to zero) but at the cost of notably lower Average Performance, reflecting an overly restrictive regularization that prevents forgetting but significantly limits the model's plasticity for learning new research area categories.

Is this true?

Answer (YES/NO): NO